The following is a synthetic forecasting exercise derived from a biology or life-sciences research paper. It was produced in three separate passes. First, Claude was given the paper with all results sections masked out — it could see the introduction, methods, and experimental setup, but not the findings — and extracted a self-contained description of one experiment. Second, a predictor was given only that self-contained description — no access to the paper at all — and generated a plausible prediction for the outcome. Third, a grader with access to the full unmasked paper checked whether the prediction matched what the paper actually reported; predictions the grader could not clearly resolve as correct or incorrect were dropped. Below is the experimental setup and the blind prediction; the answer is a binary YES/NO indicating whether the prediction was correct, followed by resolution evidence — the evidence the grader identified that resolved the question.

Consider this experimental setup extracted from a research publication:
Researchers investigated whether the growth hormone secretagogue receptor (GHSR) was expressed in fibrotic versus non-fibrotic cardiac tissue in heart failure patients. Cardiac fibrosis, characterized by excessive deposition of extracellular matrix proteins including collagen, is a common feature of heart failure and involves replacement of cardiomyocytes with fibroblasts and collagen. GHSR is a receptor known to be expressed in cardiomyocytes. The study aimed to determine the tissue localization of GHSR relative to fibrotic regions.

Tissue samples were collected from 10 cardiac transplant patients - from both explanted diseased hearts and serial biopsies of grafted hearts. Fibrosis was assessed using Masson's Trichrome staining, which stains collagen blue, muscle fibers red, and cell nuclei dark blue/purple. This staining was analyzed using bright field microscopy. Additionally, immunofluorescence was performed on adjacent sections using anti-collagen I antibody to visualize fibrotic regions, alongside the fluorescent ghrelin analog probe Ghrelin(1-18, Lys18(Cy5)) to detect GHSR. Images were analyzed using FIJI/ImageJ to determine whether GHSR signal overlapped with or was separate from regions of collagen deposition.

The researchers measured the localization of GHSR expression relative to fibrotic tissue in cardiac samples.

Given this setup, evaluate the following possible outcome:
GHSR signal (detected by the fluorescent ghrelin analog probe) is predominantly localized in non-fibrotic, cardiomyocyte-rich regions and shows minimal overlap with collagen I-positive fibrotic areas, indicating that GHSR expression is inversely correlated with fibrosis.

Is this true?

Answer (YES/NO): YES